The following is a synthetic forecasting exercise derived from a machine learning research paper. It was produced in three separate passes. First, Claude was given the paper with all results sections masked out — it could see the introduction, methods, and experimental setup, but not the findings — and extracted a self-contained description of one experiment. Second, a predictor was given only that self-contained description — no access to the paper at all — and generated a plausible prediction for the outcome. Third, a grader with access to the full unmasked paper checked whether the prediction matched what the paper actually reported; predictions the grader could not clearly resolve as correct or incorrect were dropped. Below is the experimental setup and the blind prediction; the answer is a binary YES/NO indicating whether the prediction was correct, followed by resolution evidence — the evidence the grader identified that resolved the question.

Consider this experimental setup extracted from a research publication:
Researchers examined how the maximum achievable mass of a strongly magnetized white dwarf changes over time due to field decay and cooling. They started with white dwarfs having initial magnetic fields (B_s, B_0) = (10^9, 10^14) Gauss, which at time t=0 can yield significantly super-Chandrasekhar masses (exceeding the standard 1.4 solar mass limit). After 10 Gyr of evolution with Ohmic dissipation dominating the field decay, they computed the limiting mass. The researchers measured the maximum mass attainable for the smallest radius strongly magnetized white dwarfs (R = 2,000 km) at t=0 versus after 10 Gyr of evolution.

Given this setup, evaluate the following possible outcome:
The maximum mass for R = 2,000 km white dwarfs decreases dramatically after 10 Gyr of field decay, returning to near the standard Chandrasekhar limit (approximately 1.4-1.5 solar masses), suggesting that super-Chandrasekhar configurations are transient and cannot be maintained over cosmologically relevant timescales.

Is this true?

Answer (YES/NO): YES